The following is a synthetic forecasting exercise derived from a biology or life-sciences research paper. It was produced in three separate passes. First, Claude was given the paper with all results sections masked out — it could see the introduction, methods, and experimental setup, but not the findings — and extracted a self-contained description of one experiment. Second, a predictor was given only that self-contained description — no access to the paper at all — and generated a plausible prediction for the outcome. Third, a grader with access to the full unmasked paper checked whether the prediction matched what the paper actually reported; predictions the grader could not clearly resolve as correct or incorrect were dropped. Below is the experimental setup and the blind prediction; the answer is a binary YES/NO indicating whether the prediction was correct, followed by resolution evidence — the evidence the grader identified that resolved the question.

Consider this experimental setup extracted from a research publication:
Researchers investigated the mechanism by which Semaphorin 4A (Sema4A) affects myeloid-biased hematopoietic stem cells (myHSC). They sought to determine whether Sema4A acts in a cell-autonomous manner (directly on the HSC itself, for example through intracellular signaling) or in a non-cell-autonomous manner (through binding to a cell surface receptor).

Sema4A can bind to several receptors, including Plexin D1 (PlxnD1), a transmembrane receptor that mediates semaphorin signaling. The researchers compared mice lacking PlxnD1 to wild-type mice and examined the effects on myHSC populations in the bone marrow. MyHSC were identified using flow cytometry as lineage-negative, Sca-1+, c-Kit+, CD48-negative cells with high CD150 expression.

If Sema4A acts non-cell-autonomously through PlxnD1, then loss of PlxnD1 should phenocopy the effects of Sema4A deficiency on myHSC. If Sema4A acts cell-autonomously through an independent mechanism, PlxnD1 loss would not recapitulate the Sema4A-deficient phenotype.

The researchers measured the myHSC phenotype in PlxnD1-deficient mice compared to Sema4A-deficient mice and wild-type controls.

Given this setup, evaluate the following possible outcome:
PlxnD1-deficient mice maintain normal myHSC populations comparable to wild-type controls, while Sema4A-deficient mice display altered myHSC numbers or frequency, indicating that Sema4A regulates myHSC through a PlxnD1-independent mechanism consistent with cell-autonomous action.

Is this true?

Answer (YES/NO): NO